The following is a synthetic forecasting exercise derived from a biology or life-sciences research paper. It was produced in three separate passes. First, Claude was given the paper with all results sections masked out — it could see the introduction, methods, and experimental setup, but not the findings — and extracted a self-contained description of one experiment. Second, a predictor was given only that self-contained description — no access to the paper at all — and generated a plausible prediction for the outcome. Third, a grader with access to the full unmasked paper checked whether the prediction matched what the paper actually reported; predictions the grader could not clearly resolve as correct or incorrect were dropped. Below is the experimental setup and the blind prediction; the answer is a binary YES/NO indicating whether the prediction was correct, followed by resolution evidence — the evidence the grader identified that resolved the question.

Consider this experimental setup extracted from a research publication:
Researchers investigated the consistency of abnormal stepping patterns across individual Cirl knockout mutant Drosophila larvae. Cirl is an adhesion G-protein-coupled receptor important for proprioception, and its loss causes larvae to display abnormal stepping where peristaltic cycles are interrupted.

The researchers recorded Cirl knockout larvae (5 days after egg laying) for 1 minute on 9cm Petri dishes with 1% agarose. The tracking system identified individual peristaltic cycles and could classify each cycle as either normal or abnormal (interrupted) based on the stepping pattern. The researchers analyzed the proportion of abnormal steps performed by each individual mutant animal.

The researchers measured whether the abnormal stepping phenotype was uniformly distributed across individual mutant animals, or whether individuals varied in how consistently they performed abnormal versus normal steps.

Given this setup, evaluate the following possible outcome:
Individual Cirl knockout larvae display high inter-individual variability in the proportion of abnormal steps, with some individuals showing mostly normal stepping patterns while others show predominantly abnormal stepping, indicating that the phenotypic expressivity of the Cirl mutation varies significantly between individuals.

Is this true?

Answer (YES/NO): YES